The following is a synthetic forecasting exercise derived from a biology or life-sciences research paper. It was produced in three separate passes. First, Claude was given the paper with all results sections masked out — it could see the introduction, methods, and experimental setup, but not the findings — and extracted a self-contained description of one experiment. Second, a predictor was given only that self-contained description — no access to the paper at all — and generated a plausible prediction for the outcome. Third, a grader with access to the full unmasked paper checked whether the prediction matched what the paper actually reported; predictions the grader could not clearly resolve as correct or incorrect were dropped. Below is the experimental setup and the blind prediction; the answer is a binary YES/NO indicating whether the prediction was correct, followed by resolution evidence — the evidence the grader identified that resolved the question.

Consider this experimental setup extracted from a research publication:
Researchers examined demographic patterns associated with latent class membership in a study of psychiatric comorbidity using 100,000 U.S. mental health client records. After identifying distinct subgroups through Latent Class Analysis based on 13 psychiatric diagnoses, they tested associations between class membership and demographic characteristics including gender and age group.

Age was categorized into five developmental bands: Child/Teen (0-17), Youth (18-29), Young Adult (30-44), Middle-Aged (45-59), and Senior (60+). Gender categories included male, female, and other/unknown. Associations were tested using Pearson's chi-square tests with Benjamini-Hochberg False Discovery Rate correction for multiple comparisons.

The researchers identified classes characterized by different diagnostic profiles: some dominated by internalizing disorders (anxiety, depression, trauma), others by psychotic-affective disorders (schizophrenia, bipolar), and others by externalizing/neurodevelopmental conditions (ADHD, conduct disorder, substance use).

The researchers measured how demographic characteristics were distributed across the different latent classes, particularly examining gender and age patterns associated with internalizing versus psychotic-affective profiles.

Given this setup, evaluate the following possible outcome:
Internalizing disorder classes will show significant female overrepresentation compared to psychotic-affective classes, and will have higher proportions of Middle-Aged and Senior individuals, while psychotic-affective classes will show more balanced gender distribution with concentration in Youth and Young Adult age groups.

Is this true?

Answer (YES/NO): NO